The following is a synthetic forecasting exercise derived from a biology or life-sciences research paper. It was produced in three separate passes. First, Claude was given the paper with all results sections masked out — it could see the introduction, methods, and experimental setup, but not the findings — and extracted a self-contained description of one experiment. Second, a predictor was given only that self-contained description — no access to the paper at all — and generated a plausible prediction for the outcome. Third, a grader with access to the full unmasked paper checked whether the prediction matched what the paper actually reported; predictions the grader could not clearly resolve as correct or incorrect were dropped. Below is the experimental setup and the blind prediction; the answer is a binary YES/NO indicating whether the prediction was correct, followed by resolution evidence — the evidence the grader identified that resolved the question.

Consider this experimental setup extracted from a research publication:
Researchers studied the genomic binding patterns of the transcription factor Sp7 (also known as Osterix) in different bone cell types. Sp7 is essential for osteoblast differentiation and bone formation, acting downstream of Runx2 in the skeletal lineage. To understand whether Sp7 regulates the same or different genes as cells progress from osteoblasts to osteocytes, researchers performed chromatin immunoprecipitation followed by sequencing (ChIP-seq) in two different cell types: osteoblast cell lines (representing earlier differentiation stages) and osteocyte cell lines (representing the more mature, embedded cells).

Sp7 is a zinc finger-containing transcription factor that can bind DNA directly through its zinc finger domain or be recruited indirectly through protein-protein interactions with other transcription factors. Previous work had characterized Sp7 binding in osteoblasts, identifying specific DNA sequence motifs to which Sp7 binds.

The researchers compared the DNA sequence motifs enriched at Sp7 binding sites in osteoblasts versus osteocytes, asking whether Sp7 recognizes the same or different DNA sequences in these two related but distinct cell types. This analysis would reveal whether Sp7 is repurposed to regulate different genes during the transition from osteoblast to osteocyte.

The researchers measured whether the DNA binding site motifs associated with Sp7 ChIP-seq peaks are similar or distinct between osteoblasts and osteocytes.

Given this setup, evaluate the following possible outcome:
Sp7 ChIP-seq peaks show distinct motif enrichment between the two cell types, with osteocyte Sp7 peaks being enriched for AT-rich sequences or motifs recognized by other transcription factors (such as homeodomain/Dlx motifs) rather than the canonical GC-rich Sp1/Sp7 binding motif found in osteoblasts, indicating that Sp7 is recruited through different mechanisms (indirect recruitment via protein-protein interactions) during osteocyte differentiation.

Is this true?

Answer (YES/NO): NO